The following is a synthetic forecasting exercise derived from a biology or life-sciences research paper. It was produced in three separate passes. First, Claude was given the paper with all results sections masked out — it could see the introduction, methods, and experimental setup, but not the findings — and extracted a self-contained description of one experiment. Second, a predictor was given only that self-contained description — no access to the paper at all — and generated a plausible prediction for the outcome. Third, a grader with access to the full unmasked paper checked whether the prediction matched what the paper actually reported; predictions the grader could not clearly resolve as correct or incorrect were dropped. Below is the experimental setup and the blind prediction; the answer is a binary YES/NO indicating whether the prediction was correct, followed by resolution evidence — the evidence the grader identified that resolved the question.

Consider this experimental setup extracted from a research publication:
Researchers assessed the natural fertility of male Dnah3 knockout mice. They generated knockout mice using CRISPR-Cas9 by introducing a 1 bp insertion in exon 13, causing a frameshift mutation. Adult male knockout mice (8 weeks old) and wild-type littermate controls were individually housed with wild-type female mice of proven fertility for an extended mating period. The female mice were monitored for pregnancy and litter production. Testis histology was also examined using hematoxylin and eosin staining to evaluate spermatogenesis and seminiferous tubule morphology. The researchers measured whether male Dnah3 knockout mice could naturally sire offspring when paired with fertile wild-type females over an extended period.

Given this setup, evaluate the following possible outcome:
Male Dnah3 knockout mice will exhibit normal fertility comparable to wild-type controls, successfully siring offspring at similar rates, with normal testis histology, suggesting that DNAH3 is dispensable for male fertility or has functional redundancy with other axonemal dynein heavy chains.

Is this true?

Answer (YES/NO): NO